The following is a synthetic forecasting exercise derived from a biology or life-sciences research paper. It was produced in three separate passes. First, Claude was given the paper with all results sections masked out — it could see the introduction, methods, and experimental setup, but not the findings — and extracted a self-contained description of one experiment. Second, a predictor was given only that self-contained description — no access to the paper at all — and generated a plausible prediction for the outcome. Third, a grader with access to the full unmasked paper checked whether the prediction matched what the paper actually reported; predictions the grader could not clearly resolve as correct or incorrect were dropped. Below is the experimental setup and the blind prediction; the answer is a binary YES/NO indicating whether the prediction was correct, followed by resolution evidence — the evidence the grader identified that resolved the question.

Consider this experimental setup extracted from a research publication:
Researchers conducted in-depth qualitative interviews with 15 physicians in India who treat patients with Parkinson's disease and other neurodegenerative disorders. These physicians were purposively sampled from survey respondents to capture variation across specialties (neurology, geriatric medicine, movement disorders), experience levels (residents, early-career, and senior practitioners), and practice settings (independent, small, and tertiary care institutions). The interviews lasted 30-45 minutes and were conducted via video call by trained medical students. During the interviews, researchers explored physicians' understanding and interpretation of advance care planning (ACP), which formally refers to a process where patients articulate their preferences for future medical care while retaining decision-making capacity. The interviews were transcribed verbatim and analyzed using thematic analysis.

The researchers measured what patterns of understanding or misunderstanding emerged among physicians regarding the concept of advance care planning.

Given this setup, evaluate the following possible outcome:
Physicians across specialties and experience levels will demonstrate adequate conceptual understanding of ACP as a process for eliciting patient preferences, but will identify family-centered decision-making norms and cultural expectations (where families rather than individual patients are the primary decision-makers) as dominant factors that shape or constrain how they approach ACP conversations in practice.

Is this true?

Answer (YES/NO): NO